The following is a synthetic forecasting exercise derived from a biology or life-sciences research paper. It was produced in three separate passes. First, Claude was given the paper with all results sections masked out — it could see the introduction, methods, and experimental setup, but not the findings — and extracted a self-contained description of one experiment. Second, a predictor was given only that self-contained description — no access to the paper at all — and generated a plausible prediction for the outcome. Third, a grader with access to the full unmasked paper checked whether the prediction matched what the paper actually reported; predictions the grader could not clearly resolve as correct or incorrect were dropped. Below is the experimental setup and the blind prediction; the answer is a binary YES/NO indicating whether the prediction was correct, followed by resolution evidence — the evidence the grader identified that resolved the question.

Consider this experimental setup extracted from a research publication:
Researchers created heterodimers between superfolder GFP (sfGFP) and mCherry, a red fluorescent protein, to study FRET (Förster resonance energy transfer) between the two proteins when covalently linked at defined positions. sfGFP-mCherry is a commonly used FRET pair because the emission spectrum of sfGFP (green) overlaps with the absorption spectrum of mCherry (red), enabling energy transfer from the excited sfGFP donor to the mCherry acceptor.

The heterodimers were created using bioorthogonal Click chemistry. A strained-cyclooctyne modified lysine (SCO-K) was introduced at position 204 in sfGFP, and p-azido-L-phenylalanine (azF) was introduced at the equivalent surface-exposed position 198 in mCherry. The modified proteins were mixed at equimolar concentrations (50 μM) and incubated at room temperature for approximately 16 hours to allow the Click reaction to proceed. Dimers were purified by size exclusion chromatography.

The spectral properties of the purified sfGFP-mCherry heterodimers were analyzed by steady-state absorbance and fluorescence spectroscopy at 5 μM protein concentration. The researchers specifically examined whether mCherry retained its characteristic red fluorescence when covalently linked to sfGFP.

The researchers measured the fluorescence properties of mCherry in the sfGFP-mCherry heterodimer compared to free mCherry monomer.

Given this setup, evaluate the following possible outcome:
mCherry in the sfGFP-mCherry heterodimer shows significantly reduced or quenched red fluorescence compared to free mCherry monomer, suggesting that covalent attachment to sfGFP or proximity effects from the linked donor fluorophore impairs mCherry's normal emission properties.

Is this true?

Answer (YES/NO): YES